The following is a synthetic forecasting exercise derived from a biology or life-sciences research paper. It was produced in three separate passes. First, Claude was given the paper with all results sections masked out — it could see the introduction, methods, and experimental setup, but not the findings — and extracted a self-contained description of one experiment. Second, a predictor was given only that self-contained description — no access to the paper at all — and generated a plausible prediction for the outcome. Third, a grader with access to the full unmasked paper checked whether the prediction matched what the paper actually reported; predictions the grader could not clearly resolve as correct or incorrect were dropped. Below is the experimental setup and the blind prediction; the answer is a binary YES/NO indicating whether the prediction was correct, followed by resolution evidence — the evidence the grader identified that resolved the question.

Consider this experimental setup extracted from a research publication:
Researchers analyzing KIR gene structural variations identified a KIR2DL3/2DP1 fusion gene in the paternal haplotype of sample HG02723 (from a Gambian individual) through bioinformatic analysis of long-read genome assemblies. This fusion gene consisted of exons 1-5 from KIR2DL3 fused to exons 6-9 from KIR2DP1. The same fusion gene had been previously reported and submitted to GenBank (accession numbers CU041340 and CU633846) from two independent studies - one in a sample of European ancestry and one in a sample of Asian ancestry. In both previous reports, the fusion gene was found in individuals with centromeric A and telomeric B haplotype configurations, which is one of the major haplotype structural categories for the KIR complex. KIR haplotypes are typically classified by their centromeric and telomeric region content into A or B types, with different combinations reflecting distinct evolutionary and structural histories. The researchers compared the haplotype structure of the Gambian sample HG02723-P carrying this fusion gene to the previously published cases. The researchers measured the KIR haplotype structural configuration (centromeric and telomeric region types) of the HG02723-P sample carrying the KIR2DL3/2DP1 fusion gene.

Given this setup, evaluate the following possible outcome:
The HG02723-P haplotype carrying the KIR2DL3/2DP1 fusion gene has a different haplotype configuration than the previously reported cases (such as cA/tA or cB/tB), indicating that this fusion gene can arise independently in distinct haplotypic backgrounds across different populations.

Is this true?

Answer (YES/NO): YES